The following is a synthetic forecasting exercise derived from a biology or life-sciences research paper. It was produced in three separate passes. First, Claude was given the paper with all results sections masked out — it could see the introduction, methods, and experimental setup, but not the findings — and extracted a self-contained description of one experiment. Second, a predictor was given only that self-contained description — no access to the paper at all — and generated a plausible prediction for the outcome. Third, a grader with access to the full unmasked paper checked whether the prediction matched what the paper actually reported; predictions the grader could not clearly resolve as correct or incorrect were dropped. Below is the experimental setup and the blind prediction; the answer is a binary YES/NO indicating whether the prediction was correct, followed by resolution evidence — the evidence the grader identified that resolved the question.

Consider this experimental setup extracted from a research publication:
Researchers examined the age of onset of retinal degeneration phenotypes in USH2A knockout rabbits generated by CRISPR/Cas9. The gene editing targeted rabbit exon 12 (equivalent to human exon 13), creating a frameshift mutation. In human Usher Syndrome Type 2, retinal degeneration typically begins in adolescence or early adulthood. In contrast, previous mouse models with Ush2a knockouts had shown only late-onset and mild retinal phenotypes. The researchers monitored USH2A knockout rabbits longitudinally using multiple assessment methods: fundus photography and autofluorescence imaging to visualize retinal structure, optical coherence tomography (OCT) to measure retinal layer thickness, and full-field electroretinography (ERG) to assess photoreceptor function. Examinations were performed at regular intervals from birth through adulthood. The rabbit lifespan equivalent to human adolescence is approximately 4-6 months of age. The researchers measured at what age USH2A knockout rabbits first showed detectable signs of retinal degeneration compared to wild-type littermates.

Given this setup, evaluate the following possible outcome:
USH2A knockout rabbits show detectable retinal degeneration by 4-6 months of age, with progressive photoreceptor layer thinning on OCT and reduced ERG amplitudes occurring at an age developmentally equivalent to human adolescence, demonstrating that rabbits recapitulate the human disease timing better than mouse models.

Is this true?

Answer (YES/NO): YES